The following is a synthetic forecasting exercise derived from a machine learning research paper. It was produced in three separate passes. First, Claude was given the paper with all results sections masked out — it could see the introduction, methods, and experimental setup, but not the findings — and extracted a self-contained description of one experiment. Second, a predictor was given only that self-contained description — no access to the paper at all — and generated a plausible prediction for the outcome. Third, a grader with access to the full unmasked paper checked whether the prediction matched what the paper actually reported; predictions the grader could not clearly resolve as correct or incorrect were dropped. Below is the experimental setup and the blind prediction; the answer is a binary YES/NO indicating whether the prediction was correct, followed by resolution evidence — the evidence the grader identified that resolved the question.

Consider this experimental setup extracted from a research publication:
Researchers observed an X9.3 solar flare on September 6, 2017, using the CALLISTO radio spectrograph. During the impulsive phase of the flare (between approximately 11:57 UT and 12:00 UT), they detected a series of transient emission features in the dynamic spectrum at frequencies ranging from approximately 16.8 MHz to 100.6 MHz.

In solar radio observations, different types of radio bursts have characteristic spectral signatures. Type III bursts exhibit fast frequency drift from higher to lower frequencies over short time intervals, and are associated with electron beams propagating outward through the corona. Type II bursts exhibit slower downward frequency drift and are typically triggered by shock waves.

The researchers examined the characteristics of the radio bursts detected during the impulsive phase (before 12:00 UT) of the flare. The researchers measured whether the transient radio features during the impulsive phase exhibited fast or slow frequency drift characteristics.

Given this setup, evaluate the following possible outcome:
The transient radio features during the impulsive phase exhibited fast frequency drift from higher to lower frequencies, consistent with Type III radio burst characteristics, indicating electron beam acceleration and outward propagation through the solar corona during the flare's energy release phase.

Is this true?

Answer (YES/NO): YES